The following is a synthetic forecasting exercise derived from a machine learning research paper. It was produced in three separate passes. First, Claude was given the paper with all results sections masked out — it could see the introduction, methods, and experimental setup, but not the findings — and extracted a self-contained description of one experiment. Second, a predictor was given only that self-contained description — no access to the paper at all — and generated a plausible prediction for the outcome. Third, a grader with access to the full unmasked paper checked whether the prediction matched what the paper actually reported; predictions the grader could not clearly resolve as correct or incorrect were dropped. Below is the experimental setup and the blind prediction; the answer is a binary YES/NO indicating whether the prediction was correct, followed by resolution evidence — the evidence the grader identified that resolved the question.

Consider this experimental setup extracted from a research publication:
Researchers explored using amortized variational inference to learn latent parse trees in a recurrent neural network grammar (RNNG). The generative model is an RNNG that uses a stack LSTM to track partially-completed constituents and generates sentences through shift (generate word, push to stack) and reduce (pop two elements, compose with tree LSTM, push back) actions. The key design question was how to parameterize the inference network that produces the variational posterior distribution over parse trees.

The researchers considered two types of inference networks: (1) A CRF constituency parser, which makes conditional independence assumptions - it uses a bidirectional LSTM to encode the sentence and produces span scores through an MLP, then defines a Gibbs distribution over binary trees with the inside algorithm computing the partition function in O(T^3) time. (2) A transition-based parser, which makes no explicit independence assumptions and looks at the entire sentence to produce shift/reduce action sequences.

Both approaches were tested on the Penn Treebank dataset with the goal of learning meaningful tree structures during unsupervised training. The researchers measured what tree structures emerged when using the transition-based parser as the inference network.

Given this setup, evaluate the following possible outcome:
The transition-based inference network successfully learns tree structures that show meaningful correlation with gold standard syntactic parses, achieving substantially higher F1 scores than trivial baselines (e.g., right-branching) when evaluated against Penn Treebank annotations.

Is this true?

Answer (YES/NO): NO